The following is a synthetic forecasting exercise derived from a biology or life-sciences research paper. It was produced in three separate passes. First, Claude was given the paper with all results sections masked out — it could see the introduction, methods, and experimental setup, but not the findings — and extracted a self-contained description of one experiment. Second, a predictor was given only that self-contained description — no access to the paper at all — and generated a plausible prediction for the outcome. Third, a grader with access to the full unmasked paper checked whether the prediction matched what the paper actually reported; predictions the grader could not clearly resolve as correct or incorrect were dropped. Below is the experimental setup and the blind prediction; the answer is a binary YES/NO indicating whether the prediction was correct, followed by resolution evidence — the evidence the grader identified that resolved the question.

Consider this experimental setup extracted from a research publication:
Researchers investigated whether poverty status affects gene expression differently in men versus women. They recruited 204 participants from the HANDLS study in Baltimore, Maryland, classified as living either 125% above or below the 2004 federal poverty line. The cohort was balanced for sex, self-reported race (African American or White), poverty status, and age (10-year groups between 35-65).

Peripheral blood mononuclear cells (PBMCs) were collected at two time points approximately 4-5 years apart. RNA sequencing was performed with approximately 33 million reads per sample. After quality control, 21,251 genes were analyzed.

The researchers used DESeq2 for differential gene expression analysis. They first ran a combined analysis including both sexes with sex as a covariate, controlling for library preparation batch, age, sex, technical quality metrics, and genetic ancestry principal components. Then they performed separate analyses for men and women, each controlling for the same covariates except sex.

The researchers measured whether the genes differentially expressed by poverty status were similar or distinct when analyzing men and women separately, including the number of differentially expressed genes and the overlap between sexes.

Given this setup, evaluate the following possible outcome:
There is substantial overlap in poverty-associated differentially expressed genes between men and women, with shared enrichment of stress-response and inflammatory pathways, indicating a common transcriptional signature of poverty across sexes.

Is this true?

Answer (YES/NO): NO